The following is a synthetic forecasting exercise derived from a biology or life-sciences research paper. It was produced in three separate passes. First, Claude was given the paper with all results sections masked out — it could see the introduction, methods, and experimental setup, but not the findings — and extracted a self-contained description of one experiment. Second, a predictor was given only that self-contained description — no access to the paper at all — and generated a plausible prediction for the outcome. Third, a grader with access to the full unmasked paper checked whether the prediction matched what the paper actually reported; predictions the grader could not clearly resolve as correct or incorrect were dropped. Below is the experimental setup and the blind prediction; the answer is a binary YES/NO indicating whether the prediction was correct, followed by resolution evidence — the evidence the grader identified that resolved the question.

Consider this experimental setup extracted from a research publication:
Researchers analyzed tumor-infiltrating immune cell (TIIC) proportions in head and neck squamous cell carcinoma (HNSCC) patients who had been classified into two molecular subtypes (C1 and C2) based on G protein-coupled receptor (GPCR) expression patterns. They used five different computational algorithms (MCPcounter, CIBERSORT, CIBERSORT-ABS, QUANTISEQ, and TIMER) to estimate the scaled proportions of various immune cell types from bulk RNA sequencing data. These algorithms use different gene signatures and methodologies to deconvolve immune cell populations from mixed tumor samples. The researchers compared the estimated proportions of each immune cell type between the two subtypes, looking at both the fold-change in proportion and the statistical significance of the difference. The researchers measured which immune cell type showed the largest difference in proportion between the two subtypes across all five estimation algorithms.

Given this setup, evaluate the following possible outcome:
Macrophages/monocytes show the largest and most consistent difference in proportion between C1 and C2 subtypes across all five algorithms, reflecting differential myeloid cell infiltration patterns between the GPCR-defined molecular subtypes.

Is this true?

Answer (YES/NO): NO